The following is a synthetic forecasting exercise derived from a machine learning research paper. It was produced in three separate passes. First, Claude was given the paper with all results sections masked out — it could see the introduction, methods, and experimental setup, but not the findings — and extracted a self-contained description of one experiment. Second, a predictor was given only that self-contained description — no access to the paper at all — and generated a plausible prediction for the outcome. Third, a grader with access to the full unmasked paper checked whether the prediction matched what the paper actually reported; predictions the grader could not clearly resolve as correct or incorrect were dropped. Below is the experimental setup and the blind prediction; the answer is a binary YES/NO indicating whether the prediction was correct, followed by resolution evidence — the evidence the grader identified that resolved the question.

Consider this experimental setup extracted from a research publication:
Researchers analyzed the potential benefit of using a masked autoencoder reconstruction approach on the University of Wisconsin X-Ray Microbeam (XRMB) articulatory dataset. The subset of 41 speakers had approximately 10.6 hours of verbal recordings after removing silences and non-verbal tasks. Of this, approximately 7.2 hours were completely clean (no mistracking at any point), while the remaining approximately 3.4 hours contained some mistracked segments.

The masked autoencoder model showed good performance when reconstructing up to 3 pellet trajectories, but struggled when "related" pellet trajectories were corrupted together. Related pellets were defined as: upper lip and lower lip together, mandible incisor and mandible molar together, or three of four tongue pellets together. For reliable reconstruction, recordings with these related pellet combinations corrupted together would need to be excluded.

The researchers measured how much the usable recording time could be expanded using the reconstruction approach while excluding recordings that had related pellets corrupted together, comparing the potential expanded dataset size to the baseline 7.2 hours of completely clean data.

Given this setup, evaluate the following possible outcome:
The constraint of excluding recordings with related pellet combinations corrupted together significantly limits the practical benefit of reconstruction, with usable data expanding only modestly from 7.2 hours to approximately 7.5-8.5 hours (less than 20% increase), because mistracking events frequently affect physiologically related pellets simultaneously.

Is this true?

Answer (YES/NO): NO